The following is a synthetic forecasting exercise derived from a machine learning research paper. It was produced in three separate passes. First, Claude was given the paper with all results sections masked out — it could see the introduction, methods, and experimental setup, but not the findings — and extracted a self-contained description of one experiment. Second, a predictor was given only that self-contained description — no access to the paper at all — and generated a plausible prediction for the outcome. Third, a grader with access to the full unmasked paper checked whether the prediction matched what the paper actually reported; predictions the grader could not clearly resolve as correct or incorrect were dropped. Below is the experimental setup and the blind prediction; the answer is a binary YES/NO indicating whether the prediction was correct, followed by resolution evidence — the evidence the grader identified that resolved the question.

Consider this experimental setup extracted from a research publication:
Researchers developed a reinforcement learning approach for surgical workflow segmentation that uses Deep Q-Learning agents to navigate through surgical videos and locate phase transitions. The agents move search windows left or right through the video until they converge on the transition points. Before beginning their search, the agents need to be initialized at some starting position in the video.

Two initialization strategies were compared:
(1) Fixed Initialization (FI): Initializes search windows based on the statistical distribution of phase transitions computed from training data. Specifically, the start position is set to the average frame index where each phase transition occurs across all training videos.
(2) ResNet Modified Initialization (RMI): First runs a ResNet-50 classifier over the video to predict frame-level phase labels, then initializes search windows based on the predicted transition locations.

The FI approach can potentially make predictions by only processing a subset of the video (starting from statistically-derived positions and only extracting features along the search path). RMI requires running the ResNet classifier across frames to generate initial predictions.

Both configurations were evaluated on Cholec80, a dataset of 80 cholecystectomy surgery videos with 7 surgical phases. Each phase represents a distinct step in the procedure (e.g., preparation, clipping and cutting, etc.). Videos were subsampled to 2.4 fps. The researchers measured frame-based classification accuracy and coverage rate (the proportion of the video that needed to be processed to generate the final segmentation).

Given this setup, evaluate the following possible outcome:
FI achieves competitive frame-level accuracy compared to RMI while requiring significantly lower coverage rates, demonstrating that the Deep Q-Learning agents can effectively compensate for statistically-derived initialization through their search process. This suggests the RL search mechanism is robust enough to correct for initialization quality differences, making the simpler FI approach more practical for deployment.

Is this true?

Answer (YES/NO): NO